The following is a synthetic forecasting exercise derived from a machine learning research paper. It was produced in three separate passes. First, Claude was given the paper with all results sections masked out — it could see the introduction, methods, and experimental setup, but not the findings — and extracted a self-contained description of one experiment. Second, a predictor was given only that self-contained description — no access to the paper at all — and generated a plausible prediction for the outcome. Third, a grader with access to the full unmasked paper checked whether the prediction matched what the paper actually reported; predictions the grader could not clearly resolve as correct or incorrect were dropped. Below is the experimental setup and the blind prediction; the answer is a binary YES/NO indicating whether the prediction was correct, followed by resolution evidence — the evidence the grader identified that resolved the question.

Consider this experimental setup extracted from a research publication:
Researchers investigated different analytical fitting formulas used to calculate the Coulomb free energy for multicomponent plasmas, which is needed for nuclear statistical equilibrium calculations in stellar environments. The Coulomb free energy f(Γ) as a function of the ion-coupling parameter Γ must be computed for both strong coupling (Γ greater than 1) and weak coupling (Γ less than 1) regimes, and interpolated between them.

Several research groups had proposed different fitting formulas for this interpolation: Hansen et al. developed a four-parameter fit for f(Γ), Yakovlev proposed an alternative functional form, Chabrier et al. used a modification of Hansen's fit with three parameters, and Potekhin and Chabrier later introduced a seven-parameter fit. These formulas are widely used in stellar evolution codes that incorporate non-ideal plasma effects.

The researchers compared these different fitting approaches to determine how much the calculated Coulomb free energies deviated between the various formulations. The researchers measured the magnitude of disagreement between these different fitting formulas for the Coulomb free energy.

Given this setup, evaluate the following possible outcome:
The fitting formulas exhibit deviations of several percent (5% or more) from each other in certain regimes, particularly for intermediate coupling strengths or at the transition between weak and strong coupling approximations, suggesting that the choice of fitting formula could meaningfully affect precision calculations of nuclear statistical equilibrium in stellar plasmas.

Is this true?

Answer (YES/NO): NO